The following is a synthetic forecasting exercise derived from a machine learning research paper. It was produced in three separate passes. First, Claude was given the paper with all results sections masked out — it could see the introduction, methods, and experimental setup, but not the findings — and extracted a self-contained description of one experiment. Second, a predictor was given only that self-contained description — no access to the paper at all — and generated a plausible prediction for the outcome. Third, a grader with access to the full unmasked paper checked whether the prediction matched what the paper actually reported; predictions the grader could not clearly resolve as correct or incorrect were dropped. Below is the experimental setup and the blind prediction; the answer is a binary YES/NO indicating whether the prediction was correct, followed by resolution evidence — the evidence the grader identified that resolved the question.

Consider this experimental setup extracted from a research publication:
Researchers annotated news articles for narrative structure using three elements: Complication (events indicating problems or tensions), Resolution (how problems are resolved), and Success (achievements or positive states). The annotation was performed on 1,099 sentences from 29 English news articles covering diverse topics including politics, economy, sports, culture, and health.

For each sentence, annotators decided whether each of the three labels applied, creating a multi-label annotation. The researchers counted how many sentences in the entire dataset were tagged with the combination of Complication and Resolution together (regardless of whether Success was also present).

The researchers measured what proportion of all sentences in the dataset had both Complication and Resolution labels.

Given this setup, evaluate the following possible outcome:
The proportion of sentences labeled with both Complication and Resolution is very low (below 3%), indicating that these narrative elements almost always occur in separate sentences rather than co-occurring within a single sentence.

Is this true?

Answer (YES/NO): NO